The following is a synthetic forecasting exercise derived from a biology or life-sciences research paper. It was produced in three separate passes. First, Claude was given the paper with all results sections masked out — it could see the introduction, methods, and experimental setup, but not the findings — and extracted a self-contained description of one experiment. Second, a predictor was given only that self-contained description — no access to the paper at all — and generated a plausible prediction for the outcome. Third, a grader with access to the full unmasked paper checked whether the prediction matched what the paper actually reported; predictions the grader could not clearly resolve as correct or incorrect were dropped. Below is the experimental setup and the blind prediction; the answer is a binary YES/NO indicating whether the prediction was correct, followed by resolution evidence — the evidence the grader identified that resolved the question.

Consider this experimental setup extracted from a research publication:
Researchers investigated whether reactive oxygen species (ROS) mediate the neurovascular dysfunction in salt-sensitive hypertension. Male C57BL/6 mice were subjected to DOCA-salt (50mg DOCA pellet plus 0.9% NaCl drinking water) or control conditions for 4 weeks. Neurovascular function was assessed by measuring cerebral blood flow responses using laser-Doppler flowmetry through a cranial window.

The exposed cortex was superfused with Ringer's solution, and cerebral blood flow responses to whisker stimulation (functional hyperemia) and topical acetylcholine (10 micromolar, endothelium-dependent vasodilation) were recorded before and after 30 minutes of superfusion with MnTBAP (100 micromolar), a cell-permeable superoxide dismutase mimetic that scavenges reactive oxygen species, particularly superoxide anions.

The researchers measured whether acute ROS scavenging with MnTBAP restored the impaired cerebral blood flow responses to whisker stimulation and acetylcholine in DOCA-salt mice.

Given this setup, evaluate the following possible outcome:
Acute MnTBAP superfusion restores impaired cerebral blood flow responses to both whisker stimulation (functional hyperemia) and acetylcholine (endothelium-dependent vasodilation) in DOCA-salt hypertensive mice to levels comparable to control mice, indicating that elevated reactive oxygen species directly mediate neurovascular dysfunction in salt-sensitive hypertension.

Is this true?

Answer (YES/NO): NO